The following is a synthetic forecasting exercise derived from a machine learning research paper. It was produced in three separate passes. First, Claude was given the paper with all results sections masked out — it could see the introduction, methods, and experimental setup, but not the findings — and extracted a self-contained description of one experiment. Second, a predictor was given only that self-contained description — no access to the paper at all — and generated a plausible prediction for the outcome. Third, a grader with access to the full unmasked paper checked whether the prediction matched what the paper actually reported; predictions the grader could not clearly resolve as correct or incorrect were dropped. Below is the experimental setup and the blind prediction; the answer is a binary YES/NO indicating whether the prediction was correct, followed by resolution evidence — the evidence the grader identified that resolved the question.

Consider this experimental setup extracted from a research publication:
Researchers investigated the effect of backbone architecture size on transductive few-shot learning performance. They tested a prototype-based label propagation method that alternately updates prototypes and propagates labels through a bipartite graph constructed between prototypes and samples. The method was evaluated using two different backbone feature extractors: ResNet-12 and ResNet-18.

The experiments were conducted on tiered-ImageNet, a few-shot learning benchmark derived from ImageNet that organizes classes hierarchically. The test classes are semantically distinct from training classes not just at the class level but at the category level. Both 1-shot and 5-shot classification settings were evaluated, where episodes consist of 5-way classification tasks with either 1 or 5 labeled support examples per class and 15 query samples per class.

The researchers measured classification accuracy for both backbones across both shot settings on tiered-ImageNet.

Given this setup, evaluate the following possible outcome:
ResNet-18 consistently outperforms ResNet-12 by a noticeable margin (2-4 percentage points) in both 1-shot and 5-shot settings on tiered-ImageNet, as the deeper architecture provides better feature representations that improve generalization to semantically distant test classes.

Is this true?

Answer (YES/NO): NO